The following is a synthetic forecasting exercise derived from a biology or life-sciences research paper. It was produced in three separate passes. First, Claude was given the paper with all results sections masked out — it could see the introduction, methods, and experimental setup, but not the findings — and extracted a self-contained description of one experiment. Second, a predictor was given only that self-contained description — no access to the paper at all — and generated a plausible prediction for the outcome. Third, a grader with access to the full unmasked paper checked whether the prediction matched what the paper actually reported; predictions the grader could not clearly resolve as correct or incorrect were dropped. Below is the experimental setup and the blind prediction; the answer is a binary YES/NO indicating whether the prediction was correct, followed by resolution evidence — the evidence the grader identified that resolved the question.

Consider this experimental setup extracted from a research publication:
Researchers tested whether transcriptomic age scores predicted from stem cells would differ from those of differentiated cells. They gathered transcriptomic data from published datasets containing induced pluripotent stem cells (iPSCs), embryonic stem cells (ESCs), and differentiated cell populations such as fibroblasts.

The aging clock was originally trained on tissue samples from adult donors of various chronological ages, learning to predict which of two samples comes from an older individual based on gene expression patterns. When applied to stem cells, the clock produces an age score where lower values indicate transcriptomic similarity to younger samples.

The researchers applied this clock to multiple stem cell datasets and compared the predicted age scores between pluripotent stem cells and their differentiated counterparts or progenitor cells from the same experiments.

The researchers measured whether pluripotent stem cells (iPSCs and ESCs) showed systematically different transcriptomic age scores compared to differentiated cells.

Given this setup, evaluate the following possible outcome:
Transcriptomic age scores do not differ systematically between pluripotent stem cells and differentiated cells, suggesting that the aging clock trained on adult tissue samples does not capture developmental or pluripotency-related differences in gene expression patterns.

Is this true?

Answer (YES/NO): NO